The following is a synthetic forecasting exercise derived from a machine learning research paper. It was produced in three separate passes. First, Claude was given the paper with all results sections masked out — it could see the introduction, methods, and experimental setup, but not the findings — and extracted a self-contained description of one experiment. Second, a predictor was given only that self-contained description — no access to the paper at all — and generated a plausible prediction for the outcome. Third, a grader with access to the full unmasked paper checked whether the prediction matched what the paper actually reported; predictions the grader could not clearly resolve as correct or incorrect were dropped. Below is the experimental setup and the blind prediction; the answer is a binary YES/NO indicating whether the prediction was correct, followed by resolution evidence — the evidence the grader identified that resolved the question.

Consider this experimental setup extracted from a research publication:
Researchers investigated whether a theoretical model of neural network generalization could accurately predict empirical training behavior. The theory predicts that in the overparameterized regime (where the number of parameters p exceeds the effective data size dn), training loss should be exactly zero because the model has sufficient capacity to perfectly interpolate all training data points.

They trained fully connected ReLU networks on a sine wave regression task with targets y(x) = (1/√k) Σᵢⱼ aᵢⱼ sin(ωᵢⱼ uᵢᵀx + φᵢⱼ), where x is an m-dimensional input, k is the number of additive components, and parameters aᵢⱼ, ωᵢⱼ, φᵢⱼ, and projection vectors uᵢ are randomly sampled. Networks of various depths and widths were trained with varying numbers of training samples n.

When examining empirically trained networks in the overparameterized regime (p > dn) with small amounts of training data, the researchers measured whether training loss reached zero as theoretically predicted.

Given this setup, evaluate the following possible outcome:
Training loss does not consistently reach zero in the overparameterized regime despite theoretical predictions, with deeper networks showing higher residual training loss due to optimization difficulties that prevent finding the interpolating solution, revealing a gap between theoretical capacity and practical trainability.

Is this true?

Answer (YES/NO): NO